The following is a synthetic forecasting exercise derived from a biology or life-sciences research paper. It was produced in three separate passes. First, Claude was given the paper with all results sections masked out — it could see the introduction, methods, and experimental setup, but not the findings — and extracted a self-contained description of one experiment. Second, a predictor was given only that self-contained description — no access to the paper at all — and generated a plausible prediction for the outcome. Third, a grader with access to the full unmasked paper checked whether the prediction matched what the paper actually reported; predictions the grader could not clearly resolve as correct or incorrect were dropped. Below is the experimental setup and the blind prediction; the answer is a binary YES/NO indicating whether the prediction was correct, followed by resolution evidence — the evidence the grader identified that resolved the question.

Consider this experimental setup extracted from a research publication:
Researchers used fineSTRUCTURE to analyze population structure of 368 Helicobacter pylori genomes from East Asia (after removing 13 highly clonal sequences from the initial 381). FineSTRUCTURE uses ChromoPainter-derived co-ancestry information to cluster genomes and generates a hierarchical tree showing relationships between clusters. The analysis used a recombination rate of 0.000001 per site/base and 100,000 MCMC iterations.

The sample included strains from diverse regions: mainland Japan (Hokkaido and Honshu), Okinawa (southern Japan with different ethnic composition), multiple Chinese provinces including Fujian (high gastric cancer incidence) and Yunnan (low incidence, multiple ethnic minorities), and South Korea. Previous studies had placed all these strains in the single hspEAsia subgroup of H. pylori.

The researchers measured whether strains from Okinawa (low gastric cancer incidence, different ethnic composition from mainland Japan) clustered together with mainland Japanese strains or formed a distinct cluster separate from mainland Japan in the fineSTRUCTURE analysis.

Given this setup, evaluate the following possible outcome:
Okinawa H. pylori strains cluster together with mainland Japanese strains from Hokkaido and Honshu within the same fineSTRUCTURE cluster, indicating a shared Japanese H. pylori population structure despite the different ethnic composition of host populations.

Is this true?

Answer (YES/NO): NO